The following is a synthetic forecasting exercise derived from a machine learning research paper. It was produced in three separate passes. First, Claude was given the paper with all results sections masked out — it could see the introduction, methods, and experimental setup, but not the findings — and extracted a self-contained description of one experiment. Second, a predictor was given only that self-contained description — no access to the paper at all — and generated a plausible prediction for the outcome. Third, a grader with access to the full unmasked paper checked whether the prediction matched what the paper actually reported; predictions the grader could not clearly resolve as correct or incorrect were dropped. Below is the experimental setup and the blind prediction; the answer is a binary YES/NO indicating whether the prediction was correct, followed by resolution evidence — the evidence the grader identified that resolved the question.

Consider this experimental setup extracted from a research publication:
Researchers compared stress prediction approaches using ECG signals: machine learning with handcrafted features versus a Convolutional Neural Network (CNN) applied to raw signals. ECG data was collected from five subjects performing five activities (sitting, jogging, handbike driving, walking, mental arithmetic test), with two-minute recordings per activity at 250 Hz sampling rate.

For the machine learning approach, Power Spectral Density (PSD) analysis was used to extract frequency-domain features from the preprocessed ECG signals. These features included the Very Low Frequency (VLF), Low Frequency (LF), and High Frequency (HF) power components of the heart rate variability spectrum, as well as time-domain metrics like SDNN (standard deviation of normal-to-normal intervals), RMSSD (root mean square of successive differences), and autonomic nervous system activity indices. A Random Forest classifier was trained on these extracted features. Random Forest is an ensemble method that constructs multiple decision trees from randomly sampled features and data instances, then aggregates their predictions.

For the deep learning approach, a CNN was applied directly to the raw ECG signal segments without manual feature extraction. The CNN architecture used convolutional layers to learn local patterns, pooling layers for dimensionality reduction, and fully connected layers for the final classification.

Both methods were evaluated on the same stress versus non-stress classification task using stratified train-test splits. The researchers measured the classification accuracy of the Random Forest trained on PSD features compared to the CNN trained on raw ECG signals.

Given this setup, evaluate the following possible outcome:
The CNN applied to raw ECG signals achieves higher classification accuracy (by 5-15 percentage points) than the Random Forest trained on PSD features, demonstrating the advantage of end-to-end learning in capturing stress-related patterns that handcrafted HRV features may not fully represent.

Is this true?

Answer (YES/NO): NO